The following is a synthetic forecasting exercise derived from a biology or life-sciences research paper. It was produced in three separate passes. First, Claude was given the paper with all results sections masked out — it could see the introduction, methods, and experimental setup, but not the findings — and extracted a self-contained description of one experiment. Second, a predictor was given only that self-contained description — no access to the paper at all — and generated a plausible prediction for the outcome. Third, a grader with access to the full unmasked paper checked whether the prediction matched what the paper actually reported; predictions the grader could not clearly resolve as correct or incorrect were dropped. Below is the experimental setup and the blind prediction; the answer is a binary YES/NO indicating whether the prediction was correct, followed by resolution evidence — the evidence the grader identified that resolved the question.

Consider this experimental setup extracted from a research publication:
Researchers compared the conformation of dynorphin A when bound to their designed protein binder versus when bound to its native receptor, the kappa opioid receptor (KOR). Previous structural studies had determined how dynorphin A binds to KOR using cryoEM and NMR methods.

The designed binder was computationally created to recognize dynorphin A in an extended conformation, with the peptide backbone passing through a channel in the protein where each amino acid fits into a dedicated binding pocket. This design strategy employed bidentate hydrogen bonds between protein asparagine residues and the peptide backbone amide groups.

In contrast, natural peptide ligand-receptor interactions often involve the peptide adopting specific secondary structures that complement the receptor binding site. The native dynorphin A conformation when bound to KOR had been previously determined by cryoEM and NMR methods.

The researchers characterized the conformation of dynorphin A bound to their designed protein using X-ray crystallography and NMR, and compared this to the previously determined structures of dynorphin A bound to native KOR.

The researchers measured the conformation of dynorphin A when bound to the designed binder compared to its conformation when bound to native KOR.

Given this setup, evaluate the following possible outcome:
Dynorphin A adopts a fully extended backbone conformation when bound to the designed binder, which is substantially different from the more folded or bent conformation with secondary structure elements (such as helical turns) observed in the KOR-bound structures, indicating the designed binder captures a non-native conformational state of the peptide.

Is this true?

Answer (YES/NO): YES